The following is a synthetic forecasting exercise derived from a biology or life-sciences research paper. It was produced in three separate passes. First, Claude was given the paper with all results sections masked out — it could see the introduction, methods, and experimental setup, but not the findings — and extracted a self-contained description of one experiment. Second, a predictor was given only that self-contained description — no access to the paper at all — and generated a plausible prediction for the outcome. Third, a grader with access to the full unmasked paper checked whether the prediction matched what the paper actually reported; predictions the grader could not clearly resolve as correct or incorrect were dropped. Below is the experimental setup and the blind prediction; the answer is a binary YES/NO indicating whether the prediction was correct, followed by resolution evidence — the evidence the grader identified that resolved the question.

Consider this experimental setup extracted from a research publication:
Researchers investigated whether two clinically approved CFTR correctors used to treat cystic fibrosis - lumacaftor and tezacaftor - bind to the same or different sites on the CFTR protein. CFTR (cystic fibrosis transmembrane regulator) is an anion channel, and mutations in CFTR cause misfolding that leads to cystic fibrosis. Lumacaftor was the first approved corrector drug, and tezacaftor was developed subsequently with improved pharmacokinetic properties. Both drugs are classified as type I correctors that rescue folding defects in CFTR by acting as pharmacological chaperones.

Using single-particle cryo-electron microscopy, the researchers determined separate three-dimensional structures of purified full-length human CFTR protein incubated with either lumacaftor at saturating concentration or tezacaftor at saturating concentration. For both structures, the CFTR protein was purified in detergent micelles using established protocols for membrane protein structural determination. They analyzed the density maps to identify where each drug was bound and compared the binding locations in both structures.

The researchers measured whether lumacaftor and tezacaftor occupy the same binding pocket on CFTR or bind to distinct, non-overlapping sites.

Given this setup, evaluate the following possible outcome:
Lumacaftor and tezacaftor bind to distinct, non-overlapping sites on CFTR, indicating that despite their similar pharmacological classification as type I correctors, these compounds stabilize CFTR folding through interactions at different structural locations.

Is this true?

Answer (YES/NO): NO